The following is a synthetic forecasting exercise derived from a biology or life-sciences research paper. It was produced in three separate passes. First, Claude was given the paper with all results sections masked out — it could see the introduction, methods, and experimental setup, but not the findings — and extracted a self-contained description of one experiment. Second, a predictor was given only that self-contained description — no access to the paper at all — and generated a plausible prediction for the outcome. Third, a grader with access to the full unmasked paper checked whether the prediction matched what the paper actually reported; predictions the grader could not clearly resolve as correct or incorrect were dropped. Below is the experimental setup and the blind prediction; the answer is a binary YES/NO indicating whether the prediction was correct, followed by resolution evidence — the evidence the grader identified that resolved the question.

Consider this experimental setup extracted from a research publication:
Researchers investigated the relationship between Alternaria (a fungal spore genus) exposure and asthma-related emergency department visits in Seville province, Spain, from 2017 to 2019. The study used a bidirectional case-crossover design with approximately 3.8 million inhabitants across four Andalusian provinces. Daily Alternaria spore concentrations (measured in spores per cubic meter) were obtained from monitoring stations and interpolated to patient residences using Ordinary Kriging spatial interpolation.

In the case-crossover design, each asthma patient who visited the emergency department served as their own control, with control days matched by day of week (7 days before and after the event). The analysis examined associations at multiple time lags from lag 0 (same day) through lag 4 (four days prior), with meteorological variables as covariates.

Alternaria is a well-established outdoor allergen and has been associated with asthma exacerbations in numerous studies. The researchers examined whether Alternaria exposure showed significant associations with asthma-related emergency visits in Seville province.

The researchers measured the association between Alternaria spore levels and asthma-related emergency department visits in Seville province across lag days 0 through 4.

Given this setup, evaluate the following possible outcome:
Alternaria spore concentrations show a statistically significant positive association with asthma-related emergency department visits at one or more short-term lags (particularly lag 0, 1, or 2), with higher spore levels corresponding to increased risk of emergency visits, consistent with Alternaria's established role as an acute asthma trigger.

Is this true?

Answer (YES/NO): YES